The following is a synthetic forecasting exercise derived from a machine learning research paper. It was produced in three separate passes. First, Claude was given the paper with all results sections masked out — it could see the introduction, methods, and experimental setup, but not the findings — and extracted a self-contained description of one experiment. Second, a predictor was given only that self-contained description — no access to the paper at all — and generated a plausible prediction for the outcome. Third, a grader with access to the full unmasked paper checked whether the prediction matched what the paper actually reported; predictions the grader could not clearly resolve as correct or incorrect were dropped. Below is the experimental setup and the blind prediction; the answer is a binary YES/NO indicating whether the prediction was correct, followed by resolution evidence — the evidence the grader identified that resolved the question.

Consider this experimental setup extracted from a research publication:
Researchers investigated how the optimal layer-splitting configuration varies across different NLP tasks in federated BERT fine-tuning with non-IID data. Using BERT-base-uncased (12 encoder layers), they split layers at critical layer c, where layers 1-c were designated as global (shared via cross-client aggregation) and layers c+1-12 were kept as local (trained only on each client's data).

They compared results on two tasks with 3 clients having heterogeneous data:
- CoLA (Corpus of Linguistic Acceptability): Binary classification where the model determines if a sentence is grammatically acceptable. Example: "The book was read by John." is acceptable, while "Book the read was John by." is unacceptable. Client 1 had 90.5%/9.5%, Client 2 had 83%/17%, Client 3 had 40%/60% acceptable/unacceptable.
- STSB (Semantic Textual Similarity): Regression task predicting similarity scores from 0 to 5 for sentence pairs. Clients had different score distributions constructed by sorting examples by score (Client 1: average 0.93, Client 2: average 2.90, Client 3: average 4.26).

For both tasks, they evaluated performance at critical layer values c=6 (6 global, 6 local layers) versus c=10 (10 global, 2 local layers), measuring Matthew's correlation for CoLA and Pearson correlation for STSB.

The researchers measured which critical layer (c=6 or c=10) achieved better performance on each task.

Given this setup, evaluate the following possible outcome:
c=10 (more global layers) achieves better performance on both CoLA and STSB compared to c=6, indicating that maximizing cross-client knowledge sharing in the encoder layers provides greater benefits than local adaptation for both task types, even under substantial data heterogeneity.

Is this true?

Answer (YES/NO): NO